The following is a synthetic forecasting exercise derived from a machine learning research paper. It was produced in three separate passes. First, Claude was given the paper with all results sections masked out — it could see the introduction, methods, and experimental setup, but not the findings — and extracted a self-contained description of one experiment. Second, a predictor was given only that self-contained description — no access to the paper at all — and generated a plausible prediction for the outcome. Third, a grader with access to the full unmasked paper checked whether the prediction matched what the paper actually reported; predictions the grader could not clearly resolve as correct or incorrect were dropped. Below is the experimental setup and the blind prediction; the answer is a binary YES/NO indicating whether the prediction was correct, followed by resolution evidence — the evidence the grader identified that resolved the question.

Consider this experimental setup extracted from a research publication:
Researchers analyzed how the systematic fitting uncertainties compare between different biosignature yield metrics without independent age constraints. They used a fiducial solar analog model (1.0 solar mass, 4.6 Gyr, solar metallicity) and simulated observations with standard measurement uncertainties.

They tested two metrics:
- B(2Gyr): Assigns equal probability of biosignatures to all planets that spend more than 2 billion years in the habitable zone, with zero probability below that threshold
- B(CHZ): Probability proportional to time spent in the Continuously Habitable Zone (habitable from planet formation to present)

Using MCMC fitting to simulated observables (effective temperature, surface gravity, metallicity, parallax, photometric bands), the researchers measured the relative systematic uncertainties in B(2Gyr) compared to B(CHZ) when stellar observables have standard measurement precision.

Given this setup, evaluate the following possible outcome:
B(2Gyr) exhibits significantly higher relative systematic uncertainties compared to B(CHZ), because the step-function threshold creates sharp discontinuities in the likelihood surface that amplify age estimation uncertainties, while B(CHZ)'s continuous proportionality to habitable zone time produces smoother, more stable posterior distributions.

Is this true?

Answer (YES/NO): NO